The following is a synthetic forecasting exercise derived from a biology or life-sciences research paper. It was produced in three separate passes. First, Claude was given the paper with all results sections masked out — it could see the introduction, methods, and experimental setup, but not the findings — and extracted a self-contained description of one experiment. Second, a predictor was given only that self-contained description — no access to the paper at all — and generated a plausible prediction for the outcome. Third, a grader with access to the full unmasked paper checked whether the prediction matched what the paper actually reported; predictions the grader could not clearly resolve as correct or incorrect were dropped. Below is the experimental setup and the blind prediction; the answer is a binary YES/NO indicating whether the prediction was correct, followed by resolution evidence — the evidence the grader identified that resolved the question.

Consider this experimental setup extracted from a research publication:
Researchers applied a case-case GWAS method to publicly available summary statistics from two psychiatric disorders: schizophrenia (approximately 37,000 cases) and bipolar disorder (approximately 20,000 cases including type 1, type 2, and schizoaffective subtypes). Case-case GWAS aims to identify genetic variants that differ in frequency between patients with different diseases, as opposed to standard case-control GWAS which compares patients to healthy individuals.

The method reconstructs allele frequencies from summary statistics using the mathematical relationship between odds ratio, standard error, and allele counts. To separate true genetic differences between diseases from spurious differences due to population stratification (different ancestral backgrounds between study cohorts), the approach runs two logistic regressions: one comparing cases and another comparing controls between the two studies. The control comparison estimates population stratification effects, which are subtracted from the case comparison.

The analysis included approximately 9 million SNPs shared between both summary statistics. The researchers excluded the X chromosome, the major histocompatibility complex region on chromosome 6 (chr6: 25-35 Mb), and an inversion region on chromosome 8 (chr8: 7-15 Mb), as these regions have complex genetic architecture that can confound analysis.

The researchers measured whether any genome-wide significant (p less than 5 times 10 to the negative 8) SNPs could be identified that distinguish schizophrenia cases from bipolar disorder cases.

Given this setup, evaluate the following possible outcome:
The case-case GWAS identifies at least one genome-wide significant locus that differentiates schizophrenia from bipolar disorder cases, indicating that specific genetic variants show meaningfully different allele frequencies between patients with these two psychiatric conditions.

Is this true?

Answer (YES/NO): YES